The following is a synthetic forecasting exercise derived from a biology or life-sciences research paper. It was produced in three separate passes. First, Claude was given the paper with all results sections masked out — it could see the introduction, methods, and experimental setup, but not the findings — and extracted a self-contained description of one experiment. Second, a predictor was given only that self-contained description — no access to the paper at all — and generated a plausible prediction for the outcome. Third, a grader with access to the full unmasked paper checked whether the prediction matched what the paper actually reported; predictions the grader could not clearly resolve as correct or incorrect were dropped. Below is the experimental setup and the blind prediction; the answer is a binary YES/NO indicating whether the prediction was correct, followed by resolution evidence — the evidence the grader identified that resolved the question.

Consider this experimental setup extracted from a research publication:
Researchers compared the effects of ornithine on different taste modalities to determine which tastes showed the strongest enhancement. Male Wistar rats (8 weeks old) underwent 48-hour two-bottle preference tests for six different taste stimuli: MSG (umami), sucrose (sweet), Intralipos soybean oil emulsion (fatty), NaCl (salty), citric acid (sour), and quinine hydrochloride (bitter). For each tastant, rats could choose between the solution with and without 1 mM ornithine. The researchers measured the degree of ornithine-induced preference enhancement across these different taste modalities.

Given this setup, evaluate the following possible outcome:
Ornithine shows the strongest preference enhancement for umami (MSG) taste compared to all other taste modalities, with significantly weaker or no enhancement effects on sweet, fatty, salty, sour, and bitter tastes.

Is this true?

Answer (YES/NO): NO